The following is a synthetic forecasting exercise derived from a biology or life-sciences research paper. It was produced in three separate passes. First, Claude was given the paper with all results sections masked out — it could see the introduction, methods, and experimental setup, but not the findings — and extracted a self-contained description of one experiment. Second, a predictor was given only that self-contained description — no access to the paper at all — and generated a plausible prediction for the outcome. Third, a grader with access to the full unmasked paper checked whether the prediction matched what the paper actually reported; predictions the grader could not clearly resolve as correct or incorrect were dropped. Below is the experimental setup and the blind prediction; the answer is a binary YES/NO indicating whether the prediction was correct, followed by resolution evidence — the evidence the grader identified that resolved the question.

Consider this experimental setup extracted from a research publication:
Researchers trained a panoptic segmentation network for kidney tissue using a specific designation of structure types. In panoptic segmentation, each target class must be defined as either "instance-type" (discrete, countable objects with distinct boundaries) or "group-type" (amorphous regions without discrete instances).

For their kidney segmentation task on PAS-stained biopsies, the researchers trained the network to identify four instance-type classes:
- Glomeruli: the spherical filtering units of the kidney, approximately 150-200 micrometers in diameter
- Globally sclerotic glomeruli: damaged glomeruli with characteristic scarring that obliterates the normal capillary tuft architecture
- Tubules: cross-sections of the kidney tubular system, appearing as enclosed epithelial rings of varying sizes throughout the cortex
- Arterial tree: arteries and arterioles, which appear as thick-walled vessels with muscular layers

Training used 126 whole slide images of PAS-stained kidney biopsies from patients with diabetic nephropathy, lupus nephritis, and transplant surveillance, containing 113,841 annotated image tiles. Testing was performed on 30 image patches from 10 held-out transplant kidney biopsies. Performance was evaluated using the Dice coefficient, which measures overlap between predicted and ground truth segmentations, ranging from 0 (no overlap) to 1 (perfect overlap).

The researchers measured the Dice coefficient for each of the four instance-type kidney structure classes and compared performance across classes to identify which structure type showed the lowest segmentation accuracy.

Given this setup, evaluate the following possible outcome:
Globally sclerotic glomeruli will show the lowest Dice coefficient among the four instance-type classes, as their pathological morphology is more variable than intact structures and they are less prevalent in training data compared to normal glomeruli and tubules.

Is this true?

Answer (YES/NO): NO